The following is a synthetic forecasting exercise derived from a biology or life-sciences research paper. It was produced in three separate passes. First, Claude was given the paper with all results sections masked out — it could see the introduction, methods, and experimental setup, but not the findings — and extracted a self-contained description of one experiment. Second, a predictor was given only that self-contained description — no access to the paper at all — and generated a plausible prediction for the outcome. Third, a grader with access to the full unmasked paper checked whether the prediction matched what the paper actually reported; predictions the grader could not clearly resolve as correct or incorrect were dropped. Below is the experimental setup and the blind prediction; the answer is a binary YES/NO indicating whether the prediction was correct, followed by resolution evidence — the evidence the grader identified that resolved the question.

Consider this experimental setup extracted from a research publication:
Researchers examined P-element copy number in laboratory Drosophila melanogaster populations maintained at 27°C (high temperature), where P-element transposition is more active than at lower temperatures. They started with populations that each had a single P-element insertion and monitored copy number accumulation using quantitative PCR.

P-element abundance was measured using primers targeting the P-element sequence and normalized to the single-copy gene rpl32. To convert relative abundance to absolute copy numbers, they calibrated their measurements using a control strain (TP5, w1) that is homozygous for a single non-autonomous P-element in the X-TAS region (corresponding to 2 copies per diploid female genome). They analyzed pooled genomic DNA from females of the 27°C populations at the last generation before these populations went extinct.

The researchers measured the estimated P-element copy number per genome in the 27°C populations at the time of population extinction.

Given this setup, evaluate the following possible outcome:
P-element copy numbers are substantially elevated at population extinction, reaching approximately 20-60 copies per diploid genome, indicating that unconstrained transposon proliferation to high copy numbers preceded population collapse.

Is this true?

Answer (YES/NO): NO